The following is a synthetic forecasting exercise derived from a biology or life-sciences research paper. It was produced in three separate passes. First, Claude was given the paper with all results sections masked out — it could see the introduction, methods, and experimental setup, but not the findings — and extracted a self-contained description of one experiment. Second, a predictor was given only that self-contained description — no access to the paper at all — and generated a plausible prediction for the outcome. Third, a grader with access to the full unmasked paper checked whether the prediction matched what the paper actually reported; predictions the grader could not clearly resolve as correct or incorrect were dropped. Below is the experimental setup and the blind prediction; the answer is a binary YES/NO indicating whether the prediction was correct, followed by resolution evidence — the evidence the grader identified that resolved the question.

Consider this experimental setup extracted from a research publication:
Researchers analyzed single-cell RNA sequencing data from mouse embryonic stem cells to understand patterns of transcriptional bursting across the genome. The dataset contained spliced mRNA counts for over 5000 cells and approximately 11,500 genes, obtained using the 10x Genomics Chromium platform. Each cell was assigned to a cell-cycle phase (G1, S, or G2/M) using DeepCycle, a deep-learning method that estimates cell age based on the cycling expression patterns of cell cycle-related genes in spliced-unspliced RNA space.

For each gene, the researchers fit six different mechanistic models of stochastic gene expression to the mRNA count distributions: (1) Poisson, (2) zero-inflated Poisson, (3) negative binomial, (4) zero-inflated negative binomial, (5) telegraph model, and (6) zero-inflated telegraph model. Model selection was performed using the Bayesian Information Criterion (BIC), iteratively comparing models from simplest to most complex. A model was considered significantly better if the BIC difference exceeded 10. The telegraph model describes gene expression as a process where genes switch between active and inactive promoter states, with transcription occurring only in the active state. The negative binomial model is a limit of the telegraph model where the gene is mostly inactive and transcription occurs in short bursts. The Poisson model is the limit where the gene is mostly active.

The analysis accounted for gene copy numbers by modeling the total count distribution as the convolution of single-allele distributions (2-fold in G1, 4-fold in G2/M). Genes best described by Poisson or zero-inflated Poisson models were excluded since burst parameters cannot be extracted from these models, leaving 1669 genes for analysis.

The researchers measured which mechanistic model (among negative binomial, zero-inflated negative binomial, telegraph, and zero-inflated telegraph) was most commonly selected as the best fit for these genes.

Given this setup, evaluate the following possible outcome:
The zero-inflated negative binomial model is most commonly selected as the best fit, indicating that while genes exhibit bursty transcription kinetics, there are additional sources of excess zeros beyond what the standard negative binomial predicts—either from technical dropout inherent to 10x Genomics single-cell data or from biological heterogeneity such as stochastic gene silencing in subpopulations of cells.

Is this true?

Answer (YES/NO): NO